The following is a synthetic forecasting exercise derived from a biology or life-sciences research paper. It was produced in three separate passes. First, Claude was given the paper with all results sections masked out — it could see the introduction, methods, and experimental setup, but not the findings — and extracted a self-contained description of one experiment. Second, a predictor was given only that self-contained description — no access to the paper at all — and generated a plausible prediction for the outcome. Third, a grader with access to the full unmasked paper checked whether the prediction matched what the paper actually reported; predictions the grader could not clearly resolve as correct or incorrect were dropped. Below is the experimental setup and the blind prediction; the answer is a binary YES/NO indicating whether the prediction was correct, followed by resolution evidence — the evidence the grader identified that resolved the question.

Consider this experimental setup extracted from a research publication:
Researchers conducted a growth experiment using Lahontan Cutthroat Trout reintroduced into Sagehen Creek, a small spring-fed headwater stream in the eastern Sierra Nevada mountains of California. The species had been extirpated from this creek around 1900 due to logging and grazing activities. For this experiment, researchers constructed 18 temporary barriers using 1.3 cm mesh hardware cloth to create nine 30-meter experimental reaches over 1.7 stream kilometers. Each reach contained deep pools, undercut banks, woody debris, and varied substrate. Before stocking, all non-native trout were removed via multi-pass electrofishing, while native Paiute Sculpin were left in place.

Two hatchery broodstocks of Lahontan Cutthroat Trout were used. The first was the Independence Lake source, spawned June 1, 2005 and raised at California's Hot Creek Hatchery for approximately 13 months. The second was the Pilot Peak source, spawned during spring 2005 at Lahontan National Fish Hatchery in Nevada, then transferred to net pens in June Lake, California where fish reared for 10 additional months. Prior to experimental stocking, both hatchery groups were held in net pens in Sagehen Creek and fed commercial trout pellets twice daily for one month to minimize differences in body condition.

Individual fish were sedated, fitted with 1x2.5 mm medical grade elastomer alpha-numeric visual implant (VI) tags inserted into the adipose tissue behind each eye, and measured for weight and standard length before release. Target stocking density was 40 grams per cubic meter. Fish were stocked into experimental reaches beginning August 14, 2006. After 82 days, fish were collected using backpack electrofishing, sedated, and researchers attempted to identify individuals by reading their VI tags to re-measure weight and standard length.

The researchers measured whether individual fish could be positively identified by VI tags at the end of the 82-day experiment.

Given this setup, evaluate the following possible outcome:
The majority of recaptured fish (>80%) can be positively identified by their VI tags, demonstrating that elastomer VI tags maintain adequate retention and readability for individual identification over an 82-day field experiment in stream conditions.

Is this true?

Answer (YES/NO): YES